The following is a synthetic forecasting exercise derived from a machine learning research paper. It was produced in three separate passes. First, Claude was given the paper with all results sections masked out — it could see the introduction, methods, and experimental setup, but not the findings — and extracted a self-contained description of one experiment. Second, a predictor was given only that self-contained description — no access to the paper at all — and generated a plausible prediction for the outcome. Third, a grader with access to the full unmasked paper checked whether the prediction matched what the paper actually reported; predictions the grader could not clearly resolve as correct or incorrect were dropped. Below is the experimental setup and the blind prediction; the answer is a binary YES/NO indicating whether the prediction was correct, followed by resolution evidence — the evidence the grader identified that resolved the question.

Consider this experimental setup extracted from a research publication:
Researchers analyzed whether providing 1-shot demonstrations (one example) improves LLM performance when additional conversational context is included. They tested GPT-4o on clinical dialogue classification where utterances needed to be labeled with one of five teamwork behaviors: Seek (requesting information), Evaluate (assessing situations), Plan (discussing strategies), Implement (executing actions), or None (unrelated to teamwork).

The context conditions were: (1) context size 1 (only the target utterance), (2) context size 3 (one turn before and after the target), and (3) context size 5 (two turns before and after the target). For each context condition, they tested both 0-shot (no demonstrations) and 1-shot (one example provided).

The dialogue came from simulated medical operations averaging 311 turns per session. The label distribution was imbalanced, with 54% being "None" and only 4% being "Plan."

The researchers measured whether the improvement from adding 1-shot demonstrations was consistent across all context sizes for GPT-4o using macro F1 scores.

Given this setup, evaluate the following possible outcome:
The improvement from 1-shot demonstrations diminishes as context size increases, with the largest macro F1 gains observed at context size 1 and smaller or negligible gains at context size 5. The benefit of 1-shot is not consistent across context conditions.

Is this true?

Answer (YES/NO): NO